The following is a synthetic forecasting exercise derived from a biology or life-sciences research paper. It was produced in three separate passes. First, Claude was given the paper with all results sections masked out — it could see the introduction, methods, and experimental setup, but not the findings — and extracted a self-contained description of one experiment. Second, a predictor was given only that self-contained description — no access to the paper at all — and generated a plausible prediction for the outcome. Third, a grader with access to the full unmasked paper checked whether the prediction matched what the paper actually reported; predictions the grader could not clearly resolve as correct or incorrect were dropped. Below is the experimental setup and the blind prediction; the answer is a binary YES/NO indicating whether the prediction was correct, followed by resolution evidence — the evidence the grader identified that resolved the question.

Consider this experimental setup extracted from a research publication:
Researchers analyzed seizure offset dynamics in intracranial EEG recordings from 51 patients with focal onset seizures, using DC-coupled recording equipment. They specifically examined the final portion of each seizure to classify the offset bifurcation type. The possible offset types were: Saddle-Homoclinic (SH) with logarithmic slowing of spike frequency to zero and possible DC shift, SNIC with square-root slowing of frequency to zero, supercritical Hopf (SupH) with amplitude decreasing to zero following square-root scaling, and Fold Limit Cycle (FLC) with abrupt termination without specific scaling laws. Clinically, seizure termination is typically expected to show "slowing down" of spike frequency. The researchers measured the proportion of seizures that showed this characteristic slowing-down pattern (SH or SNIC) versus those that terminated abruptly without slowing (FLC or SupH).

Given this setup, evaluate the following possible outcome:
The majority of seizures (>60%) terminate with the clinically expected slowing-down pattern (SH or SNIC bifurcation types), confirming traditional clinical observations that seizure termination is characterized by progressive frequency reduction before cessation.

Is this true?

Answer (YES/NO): NO